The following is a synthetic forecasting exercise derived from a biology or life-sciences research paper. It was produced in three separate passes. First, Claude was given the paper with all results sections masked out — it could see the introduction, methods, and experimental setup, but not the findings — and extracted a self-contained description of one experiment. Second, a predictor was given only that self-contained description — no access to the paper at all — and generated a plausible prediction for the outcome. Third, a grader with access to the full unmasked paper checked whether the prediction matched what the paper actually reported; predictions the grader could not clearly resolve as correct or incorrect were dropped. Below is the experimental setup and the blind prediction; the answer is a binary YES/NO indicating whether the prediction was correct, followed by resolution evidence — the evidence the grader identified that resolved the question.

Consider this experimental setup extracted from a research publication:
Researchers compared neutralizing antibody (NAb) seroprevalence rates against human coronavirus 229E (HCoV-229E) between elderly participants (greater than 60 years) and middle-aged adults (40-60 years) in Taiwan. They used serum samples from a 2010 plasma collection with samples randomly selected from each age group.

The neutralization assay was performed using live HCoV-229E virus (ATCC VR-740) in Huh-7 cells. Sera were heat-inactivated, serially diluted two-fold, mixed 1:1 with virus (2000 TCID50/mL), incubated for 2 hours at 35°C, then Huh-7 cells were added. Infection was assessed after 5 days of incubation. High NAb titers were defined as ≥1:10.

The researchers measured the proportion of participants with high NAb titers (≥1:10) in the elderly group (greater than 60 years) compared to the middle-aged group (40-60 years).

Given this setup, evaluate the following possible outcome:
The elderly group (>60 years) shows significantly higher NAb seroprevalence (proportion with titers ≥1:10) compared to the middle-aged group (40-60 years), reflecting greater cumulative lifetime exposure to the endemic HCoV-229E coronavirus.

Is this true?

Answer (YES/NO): YES